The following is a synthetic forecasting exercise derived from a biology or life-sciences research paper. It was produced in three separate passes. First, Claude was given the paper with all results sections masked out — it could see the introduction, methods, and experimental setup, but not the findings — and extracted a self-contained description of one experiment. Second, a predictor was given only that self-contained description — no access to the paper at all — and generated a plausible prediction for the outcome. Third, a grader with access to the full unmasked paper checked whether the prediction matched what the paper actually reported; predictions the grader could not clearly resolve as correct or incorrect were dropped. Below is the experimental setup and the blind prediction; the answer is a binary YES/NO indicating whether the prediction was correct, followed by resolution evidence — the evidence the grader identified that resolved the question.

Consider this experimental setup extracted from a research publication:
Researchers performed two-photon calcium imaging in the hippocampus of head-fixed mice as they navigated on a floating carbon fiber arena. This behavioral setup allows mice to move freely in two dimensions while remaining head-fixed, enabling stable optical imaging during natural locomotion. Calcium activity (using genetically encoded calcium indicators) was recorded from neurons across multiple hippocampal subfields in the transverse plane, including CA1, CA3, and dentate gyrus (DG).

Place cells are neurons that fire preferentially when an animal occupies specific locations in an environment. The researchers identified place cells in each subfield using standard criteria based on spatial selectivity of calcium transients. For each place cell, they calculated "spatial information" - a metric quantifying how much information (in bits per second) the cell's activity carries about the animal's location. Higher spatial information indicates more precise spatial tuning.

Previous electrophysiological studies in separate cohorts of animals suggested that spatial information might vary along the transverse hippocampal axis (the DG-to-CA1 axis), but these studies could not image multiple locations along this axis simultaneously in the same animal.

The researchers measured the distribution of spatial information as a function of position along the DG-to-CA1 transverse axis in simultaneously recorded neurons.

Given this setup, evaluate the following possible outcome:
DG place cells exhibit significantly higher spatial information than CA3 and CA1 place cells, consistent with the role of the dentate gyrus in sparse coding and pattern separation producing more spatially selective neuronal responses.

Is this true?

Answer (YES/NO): NO